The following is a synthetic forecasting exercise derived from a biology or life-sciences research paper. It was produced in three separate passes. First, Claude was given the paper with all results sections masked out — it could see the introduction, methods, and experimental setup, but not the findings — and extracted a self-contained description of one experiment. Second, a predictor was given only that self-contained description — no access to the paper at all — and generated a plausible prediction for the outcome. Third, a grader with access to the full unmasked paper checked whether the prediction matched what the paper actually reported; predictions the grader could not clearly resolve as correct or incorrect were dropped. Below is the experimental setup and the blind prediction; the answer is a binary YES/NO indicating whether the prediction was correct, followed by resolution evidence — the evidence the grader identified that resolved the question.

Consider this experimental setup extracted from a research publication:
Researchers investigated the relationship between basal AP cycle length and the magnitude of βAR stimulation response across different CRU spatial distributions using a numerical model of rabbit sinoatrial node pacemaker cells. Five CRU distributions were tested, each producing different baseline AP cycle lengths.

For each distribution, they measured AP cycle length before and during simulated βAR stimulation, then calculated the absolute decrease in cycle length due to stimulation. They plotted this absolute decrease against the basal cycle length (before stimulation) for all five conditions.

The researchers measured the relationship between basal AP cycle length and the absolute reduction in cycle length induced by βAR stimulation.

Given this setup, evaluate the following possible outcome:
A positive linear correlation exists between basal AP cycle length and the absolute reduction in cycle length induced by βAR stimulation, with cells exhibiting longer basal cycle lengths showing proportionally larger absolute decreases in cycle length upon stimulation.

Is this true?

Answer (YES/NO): YES